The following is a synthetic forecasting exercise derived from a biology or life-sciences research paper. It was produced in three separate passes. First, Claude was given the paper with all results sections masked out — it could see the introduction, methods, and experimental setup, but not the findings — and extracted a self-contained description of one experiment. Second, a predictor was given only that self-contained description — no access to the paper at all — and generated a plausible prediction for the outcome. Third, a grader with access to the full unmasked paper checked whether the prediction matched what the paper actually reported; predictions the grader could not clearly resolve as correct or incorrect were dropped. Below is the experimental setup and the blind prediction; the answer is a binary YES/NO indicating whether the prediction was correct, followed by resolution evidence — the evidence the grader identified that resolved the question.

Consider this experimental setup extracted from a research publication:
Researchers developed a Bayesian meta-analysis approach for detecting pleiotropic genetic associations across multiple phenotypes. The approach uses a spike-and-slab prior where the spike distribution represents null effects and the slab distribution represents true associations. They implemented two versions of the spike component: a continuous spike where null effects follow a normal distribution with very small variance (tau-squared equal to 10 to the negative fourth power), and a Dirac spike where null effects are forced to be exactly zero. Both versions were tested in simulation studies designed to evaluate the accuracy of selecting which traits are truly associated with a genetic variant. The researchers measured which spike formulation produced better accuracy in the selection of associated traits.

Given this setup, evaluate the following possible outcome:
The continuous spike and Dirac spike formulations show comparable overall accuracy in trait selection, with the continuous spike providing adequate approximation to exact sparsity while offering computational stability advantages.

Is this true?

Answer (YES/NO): NO